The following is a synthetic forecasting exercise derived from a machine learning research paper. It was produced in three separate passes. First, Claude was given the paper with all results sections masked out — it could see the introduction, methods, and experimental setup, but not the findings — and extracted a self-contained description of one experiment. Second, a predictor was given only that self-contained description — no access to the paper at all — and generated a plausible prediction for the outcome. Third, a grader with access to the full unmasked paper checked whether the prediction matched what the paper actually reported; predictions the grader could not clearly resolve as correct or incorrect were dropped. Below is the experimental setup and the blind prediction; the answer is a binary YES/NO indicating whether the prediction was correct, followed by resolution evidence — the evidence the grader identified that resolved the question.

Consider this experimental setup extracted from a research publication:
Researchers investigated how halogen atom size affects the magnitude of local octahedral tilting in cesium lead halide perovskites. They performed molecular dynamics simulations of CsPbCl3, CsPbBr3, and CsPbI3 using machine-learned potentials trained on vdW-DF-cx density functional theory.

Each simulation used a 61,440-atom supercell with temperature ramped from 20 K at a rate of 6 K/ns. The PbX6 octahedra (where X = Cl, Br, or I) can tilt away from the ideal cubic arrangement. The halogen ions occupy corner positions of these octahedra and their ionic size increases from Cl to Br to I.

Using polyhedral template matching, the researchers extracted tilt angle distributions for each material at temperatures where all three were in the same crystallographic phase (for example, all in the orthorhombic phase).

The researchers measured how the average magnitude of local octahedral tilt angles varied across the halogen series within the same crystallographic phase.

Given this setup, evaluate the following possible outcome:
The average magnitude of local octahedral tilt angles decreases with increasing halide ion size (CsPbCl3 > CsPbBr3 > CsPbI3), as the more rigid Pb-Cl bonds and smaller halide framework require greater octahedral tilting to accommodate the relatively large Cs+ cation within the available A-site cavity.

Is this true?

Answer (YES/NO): NO